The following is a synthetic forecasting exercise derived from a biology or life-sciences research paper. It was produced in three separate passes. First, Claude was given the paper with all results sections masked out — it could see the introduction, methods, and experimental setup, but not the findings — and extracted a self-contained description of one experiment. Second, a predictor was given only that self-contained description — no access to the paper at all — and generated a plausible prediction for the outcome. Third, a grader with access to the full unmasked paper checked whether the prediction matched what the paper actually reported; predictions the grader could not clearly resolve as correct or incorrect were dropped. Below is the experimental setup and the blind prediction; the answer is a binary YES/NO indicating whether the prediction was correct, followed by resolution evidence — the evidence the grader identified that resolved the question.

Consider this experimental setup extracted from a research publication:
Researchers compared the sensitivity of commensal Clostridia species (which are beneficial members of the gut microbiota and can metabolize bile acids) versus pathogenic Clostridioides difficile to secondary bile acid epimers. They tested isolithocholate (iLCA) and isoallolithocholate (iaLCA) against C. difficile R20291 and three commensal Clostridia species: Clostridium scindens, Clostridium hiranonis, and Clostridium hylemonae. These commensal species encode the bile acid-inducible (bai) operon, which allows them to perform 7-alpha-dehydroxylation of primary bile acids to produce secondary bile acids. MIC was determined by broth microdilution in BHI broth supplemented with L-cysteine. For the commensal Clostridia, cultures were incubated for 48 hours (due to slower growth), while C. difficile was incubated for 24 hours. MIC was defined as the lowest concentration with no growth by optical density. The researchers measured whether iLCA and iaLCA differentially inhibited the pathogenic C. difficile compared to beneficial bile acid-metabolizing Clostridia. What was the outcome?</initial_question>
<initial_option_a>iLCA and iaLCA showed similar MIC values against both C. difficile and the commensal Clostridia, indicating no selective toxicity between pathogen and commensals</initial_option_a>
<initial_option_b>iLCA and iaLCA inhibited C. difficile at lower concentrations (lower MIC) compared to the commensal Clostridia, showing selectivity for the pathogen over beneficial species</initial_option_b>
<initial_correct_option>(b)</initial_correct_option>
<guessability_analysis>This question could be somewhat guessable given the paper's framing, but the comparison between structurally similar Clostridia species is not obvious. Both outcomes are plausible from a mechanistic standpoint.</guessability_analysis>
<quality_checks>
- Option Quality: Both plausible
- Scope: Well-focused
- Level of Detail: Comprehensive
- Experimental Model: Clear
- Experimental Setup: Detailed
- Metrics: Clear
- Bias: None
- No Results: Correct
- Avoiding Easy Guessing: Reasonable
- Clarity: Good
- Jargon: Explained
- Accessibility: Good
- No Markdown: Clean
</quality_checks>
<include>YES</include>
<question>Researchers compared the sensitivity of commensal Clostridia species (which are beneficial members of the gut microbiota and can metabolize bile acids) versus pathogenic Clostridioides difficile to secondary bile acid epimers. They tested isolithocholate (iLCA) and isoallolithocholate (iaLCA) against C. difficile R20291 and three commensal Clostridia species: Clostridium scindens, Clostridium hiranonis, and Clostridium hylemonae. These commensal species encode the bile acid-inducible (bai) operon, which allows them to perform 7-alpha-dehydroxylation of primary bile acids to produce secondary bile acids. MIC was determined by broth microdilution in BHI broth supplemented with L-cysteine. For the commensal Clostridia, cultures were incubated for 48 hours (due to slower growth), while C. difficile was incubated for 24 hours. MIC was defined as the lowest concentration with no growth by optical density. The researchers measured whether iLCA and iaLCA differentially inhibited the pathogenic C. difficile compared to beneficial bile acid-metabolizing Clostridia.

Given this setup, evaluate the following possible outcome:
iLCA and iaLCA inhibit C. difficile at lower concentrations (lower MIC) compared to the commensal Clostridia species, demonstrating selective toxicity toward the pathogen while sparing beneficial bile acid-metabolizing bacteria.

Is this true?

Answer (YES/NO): NO